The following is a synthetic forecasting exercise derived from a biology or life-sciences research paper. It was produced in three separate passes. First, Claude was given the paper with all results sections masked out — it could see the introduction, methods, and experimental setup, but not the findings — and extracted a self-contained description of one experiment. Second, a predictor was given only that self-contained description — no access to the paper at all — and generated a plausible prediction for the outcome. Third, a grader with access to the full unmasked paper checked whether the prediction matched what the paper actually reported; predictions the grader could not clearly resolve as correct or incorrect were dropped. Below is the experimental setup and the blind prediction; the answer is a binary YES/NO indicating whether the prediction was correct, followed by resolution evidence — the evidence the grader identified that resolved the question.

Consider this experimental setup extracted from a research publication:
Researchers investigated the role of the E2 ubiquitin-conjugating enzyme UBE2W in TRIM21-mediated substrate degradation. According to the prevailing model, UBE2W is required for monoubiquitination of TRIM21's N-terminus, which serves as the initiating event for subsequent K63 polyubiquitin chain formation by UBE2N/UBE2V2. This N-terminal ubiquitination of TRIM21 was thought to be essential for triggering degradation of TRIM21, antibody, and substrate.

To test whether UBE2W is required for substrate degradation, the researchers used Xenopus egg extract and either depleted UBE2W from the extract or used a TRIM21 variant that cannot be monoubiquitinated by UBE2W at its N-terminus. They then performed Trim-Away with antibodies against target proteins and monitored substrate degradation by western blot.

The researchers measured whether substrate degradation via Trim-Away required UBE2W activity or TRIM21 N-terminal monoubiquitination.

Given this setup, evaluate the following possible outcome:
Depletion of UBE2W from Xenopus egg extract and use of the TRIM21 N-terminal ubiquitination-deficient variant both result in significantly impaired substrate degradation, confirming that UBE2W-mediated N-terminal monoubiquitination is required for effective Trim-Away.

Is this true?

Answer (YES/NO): NO